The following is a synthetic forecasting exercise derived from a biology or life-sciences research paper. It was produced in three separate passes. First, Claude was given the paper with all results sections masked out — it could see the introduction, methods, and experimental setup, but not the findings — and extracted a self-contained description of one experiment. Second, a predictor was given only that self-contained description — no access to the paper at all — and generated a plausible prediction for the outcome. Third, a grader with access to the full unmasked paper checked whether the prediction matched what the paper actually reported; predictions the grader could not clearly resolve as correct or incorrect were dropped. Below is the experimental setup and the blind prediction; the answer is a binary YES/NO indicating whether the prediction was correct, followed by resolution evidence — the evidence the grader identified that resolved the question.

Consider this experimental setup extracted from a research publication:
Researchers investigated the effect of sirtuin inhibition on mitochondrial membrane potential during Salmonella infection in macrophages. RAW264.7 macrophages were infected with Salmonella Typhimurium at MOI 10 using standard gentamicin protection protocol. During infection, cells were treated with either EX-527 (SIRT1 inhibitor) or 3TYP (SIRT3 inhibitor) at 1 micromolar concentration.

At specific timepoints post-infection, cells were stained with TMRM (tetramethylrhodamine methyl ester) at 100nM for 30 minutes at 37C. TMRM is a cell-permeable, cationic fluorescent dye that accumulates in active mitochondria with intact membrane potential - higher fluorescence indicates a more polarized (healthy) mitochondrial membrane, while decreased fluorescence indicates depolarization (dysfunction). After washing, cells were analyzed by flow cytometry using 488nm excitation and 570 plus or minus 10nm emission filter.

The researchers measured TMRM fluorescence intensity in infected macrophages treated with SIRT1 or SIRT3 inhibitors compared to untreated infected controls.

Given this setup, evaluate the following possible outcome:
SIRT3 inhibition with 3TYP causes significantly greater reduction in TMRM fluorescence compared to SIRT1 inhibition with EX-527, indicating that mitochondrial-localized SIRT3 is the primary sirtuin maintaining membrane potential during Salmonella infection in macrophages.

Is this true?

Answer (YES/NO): NO